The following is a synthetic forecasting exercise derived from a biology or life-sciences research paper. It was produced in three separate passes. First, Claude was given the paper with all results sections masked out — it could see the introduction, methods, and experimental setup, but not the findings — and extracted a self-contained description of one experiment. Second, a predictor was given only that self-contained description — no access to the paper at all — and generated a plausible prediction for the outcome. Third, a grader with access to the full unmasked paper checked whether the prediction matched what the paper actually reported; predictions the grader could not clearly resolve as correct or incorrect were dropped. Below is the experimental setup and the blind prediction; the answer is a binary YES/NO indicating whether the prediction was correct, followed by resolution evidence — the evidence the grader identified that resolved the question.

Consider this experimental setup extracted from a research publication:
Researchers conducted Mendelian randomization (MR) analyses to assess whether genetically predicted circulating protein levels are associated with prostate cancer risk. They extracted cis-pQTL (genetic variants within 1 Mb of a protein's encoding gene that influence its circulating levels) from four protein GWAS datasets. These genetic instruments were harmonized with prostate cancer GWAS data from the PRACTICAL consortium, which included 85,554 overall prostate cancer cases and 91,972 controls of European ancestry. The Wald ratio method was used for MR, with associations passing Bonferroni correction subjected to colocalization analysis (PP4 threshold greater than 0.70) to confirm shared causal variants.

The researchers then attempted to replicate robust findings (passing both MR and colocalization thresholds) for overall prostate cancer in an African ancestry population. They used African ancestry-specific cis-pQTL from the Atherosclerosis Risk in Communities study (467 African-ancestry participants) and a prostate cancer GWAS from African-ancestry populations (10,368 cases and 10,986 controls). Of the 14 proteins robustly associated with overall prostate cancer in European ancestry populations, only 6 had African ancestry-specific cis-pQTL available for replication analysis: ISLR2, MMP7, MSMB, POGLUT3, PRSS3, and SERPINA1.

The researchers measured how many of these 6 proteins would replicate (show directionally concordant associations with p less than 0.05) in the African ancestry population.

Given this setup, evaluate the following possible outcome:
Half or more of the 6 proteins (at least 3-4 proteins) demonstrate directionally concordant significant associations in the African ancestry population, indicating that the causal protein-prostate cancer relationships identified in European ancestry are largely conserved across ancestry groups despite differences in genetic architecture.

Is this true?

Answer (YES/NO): YES